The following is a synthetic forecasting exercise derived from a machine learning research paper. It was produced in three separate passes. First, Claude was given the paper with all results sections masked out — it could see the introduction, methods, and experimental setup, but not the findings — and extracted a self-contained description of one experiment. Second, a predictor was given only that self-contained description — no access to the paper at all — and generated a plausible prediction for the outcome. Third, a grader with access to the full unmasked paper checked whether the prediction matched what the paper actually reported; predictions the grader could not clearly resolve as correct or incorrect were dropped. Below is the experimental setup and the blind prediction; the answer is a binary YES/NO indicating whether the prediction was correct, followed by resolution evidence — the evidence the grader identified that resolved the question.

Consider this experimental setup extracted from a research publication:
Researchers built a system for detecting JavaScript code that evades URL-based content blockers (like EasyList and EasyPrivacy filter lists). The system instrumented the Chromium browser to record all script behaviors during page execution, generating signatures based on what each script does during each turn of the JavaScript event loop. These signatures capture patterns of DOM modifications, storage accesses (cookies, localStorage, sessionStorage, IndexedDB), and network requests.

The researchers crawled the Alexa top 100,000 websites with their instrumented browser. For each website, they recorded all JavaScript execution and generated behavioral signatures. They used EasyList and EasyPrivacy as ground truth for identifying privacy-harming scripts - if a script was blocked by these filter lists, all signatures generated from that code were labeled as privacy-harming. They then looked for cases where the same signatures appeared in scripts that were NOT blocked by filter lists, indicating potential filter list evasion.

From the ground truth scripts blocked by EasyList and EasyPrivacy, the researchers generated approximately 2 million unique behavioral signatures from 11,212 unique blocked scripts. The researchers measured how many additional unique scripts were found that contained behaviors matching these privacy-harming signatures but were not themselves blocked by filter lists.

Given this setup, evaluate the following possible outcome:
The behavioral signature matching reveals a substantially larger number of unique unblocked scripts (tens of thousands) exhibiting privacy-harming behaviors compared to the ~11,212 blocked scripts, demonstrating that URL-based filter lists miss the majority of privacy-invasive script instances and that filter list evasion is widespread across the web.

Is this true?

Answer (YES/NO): NO